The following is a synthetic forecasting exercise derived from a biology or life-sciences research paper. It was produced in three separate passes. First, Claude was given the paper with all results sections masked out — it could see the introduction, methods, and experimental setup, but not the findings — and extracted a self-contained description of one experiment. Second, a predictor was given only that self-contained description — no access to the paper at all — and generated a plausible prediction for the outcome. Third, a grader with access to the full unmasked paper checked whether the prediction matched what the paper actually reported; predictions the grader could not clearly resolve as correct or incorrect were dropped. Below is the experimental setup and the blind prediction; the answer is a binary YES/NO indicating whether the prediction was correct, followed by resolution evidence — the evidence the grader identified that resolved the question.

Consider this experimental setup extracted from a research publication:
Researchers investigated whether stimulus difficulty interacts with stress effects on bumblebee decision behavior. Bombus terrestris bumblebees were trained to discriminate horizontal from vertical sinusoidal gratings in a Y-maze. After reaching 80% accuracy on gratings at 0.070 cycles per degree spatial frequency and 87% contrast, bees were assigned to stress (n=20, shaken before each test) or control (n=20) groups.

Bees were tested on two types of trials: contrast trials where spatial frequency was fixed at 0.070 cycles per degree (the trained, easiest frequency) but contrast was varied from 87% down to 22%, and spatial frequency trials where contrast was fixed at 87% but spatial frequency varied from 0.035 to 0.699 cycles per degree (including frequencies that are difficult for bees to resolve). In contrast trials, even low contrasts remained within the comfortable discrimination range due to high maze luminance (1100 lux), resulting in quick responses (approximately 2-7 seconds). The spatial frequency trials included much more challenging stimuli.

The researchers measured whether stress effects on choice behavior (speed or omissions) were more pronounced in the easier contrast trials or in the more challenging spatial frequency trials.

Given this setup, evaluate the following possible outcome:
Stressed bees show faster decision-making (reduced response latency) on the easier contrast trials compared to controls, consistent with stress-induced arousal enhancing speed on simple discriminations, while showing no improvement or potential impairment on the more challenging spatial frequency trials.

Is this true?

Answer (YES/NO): NO